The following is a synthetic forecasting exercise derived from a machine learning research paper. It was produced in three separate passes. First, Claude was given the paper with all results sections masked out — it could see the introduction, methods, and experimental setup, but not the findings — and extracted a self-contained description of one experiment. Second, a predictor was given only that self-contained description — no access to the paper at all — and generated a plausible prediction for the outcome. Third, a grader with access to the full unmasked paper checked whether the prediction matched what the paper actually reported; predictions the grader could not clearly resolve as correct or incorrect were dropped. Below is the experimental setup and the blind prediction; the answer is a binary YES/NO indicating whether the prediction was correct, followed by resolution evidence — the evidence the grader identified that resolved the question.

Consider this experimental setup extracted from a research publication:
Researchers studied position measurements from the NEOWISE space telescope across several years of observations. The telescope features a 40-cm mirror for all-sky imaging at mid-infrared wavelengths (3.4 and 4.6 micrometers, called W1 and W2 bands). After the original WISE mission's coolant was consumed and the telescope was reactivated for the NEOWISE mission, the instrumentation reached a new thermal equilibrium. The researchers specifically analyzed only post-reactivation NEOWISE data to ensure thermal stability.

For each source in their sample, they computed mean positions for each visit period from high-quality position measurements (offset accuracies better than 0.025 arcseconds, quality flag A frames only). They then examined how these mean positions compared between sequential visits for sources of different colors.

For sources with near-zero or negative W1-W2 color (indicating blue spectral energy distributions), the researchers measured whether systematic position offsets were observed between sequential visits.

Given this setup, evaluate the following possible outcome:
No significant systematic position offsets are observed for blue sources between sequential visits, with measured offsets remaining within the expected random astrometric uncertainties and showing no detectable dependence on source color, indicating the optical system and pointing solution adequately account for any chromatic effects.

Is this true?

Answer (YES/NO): NO